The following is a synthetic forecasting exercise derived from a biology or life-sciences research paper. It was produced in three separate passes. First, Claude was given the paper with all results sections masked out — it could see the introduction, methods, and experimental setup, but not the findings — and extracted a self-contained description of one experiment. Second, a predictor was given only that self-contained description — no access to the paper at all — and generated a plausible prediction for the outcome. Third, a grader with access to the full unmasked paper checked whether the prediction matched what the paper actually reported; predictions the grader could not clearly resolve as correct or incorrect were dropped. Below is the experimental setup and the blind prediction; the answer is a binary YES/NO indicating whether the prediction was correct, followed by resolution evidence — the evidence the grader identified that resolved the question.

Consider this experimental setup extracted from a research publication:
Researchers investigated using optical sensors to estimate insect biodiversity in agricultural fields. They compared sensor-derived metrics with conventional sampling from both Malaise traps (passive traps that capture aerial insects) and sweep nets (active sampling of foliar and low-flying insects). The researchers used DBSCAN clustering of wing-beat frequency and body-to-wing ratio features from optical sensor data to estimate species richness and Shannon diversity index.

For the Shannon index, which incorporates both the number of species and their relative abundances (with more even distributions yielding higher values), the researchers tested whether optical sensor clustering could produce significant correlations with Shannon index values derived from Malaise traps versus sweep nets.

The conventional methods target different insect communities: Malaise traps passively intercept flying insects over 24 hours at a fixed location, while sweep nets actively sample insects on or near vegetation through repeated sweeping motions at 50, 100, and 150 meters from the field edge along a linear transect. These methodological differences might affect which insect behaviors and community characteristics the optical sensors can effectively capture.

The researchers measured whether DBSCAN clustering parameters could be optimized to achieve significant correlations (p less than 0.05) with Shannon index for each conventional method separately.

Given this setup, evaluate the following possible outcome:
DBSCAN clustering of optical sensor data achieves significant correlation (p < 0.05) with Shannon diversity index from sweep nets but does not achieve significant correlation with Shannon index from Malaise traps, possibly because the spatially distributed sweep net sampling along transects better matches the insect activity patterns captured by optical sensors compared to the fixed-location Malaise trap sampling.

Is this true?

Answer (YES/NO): NO